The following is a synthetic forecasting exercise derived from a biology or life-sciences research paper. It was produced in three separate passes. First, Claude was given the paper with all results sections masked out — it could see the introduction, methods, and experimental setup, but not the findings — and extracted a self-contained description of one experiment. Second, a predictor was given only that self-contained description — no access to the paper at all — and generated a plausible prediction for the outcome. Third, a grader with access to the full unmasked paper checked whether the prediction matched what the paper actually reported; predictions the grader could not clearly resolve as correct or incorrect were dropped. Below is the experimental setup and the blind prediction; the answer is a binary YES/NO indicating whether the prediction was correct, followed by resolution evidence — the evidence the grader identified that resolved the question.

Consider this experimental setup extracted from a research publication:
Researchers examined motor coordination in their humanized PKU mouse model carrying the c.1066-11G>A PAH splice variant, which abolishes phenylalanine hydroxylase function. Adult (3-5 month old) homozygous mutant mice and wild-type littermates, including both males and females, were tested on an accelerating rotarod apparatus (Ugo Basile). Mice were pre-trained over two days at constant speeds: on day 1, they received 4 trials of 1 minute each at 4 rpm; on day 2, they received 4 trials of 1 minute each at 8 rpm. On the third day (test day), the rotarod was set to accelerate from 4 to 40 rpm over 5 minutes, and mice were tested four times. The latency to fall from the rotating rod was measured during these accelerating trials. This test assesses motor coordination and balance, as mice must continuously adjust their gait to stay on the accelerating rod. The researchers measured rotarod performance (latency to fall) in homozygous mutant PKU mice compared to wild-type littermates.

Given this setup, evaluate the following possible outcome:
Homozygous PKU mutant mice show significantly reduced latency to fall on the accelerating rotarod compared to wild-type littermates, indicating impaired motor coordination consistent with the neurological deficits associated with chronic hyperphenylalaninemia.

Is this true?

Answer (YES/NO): YES